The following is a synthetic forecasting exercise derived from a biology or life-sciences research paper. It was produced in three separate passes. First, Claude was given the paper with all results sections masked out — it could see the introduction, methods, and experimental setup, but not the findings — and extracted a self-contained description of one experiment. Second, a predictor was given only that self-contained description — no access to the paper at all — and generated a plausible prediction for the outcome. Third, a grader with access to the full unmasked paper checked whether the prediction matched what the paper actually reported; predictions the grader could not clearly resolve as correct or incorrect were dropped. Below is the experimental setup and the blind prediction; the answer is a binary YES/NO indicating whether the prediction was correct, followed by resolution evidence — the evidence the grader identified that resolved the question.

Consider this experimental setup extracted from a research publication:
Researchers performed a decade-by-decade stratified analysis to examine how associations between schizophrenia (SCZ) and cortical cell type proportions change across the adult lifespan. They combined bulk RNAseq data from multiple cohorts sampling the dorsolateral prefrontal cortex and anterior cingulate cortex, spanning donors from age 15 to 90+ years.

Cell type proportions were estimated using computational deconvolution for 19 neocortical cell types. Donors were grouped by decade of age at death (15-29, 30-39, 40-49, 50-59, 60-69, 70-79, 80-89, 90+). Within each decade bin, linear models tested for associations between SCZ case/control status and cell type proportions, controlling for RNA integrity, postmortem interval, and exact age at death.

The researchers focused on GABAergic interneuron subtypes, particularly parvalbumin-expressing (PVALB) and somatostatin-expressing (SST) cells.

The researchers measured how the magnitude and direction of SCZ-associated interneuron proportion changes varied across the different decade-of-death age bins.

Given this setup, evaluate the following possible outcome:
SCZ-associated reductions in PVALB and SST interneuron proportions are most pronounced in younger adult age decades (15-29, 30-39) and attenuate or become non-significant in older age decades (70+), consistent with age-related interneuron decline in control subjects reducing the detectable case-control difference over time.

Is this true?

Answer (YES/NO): NO